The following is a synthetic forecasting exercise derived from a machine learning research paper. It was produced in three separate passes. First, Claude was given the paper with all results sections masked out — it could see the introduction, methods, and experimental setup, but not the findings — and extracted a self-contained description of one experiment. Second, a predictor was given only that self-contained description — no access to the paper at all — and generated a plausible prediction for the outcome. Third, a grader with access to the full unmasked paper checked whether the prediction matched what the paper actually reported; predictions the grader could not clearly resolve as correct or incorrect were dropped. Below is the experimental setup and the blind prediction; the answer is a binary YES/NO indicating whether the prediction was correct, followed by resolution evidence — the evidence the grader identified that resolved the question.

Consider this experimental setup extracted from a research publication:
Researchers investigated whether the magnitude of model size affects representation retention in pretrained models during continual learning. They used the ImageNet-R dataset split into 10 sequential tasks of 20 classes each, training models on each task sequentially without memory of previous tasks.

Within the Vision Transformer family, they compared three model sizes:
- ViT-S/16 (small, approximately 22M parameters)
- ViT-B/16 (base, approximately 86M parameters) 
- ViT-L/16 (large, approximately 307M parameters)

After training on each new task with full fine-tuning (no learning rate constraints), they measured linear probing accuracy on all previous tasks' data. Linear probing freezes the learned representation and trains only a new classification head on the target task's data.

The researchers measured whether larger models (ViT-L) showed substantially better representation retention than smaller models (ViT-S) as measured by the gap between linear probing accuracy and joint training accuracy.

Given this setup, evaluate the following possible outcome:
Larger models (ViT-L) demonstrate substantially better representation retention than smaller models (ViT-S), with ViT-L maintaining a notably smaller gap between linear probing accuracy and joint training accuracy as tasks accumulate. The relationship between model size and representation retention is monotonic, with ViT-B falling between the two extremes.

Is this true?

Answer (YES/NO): NO